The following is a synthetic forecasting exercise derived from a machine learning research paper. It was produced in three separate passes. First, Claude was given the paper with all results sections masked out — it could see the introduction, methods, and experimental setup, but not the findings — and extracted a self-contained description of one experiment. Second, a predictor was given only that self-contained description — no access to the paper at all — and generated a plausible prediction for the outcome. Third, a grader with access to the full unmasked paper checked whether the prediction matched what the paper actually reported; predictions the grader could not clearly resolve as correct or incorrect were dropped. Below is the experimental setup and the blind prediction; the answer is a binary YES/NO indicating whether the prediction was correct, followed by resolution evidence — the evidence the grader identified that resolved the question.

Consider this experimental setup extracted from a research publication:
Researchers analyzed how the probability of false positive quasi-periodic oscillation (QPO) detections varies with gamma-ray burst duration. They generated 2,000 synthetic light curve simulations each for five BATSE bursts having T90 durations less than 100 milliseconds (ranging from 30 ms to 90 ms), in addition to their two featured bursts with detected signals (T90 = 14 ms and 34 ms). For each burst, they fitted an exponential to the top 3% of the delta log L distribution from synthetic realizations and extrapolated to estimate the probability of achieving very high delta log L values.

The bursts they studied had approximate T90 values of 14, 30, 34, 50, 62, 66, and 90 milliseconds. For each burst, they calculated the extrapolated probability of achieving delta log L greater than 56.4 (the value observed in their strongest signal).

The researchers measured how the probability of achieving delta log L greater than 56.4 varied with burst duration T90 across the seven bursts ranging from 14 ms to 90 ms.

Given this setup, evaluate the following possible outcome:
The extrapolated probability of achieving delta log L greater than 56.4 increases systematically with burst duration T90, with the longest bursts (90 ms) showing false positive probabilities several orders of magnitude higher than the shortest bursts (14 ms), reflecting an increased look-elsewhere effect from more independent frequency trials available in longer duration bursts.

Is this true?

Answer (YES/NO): NO